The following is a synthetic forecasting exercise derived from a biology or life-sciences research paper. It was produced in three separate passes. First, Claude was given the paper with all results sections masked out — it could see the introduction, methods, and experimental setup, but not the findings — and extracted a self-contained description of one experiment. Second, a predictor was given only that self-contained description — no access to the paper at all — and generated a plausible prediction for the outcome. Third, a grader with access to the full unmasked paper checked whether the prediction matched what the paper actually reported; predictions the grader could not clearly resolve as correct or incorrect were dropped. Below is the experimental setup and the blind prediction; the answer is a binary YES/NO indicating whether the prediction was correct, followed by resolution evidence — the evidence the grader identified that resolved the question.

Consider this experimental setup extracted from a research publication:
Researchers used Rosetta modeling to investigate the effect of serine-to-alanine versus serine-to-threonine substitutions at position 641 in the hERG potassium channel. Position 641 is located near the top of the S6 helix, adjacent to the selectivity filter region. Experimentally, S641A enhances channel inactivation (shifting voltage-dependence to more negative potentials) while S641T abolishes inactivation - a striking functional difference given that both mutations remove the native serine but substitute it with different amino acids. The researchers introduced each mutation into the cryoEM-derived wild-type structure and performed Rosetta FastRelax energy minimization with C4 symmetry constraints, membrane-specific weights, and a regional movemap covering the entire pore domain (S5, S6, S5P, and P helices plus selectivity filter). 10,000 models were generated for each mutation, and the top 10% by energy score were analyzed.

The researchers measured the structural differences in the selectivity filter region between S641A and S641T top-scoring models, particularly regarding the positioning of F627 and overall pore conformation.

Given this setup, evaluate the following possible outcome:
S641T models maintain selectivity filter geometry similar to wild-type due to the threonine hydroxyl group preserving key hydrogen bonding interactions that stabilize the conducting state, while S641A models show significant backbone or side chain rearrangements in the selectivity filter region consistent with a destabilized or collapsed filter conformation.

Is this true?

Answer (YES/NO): NO